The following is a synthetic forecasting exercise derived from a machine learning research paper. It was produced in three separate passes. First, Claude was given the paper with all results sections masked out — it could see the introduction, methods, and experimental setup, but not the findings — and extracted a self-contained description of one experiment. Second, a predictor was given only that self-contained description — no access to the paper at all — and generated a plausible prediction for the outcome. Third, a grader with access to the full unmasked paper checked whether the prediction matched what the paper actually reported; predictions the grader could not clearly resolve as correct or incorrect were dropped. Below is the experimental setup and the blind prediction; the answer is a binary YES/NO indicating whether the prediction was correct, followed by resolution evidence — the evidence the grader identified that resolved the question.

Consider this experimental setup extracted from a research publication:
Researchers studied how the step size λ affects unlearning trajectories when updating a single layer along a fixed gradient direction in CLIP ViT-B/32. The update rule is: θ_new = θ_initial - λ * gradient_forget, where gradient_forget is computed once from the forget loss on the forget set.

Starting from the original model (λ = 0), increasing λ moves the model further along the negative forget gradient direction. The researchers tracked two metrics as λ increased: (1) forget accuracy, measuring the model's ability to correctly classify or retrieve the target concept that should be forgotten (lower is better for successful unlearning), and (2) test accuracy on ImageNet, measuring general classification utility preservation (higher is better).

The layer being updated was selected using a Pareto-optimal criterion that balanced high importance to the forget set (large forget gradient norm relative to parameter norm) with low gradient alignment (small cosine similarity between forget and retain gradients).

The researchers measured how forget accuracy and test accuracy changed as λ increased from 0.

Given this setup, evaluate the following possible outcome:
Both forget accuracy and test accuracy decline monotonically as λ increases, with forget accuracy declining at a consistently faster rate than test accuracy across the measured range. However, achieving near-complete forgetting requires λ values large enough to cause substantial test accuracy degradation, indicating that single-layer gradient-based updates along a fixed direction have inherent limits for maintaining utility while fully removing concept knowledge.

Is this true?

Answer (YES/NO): NO